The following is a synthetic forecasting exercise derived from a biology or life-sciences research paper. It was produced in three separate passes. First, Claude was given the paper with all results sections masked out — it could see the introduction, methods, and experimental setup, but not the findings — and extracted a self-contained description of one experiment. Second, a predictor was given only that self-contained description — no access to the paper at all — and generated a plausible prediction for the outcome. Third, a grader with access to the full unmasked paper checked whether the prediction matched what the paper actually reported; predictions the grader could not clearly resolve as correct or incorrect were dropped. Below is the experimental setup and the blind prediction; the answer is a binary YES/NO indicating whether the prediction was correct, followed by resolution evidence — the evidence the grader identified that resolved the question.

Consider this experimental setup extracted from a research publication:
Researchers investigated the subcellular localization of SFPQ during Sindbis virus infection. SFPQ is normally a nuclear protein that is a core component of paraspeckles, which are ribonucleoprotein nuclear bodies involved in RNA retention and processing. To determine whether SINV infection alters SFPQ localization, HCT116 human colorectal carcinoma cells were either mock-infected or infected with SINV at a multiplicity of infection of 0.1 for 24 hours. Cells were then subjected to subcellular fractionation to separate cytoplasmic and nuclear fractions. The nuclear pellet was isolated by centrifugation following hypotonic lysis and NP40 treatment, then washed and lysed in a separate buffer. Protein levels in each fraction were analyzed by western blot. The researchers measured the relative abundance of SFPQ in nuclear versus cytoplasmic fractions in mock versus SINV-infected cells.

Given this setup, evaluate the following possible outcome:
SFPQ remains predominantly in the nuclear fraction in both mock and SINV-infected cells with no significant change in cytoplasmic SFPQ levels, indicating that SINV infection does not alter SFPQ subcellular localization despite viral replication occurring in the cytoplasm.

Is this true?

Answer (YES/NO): NO